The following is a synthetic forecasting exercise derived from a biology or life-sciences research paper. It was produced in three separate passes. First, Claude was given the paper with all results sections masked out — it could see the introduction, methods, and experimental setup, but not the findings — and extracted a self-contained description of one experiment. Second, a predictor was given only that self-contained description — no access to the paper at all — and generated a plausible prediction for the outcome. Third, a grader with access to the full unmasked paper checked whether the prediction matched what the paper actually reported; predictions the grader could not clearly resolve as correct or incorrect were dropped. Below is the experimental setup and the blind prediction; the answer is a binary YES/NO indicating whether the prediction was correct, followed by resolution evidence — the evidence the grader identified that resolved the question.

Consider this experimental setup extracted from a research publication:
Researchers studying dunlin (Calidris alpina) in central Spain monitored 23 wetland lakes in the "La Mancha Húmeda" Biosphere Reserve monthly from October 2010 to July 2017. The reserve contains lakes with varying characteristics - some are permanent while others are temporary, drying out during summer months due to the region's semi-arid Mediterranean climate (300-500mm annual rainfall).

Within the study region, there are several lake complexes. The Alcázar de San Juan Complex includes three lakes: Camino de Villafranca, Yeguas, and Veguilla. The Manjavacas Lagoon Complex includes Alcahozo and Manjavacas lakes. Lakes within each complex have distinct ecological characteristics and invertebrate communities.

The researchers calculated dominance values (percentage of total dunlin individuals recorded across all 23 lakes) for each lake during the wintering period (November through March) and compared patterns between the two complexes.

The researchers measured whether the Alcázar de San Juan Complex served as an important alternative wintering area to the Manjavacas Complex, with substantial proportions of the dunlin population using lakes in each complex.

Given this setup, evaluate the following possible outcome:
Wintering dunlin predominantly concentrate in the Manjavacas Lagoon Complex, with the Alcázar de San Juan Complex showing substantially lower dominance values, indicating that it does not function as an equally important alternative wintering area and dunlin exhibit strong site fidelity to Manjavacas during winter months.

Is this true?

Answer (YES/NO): YES